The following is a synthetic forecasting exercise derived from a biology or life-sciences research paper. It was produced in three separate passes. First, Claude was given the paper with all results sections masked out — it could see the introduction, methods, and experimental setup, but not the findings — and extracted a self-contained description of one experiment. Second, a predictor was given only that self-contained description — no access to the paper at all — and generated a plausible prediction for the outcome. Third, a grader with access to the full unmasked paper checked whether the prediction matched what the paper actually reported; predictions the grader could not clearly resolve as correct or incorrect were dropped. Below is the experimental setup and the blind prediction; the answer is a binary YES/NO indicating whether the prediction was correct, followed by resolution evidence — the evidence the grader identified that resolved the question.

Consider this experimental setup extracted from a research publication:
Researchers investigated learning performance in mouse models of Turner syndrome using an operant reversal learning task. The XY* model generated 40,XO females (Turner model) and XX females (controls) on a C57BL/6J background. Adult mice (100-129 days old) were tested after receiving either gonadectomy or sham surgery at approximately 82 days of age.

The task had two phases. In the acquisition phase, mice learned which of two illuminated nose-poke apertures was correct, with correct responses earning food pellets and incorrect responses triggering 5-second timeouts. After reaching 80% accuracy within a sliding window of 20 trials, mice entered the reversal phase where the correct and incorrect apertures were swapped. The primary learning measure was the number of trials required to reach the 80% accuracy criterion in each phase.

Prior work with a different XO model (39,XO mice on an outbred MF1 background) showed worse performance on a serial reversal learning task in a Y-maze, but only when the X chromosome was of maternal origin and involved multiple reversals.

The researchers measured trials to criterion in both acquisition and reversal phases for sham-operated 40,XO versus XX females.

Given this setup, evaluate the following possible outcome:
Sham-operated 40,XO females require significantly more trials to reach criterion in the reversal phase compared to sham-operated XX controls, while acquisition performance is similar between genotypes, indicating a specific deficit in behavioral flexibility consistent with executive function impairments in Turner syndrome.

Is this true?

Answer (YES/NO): NO